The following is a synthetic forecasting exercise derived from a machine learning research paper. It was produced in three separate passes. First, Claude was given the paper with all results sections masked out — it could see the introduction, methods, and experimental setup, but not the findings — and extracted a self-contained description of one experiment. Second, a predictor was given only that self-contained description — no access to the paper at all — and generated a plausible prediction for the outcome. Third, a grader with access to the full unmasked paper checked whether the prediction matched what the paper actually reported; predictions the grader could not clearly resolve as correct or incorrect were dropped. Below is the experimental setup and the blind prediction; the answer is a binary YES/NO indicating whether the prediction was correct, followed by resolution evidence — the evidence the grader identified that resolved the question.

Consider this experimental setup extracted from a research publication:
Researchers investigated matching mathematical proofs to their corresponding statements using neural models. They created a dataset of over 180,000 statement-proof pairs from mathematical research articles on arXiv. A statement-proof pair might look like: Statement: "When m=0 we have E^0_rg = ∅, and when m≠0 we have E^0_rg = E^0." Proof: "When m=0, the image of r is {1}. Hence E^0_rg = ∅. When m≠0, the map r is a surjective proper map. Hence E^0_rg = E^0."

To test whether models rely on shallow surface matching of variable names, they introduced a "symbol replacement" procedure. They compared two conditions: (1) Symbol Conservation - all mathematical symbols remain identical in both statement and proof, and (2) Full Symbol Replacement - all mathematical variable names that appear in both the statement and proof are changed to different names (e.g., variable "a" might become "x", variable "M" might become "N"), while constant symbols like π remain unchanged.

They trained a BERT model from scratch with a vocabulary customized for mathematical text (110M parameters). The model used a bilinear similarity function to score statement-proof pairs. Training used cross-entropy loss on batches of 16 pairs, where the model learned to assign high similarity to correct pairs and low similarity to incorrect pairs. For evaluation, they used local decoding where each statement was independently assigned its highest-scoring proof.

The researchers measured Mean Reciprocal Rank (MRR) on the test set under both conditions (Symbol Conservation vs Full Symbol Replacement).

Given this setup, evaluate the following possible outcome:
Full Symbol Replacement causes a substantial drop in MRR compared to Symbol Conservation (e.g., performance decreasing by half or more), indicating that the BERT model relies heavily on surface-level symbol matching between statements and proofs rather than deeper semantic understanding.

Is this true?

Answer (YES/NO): NO